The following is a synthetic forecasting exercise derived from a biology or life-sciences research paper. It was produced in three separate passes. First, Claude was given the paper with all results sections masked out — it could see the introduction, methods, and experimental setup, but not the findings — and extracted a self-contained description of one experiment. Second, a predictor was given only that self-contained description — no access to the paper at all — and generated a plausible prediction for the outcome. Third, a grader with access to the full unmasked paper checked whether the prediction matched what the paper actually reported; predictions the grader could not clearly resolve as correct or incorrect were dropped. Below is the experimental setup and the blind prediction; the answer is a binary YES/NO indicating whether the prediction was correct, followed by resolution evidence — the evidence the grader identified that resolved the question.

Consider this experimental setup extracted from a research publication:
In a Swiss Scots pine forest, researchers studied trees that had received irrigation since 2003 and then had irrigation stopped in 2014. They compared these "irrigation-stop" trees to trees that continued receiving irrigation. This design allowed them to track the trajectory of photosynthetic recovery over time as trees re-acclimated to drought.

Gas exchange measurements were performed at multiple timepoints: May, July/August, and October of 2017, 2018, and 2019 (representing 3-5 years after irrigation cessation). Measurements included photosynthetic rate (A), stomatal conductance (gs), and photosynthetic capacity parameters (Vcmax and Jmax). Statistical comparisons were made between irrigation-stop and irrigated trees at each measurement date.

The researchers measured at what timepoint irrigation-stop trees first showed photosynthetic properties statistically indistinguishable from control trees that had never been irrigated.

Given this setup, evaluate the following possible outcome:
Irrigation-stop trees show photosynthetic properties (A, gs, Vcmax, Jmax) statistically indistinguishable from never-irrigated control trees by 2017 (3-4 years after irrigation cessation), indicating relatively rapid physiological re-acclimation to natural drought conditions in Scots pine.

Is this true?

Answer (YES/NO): NO